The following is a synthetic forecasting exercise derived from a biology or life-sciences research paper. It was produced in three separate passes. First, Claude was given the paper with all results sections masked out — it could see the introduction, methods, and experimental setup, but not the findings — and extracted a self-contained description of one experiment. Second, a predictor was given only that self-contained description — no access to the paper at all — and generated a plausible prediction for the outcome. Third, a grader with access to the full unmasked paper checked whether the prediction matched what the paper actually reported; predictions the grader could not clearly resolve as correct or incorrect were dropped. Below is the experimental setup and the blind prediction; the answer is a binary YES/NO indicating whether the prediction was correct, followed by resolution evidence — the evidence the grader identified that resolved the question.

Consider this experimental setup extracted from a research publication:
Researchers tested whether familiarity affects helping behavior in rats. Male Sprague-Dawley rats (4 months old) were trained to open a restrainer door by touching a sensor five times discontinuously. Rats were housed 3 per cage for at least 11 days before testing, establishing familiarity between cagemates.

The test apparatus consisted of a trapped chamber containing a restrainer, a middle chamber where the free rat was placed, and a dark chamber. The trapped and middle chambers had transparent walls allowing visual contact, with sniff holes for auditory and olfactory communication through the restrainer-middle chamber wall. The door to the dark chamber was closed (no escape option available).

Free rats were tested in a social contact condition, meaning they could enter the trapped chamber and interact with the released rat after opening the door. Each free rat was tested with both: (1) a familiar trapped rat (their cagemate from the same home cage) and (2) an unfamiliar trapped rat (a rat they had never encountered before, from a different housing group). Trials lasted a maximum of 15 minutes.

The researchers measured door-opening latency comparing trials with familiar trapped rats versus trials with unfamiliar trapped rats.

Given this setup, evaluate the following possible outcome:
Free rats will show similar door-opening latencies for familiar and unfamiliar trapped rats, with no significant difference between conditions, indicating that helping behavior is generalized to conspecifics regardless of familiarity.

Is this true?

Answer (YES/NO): YES